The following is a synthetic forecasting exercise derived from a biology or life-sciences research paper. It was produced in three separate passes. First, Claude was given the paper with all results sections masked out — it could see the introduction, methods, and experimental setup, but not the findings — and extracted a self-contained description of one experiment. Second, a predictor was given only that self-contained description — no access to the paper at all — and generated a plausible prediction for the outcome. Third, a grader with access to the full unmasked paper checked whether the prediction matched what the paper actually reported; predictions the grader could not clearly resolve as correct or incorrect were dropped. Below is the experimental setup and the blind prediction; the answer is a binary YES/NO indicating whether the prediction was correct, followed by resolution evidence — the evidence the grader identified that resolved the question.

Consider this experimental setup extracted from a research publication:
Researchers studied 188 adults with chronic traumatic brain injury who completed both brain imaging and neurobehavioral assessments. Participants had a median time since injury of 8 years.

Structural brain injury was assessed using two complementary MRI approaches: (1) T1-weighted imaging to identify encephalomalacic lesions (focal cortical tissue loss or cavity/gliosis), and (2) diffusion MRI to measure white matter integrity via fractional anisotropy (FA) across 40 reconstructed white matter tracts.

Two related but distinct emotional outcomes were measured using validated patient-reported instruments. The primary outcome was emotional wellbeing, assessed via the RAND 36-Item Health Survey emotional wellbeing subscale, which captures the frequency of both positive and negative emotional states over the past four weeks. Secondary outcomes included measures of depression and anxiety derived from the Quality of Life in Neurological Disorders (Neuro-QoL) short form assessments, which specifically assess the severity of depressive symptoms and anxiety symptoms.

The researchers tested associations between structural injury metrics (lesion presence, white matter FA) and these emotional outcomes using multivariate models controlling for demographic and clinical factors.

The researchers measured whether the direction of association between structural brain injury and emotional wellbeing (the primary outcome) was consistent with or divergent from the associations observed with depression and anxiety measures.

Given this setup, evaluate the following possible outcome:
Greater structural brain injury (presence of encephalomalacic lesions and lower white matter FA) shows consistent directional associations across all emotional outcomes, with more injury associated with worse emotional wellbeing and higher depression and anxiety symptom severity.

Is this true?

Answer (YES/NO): NO